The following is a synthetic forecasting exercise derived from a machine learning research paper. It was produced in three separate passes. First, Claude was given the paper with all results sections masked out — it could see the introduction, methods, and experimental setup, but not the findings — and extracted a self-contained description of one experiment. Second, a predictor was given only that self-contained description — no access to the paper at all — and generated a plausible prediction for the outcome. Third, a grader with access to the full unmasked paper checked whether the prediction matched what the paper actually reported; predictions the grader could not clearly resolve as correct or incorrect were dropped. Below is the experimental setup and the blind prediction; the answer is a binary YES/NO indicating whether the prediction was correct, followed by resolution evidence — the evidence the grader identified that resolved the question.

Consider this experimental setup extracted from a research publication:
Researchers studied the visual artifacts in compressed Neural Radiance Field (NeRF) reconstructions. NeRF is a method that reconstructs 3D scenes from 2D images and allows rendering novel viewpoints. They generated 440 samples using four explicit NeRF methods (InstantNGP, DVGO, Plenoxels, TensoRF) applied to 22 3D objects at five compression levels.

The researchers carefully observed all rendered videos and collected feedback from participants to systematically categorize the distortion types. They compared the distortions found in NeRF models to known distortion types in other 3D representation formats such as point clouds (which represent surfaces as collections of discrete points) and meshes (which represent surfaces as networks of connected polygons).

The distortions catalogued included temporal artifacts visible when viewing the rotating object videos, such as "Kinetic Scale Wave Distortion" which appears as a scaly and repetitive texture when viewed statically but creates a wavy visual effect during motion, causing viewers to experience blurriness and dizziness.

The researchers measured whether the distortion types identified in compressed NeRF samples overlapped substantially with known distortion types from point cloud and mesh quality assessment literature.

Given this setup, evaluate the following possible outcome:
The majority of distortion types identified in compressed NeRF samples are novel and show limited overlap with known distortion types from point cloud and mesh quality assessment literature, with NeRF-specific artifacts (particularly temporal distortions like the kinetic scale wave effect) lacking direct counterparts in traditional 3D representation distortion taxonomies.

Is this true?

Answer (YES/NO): YES